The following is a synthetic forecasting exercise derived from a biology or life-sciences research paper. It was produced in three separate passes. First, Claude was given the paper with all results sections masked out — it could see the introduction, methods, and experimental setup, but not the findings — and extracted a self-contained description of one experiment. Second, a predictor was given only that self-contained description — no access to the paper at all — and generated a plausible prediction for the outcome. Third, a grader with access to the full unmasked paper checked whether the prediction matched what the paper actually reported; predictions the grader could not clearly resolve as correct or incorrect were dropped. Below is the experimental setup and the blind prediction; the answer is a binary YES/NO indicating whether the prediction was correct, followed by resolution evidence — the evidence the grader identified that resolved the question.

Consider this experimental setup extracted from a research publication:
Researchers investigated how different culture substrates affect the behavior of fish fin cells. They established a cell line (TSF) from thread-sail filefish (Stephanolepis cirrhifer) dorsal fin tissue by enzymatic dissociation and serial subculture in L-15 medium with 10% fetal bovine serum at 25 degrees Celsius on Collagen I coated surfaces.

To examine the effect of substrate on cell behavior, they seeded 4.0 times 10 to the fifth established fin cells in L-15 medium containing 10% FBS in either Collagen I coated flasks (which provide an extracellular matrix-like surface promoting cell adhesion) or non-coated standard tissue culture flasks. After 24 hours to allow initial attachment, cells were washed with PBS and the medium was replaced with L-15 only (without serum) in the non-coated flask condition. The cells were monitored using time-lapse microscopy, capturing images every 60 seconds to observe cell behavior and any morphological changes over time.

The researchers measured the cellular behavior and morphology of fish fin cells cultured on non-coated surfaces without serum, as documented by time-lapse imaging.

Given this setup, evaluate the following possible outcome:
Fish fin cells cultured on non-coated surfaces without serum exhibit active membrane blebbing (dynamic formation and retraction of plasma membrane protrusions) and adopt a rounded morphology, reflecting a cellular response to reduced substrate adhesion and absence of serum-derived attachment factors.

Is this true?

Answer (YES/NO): NO